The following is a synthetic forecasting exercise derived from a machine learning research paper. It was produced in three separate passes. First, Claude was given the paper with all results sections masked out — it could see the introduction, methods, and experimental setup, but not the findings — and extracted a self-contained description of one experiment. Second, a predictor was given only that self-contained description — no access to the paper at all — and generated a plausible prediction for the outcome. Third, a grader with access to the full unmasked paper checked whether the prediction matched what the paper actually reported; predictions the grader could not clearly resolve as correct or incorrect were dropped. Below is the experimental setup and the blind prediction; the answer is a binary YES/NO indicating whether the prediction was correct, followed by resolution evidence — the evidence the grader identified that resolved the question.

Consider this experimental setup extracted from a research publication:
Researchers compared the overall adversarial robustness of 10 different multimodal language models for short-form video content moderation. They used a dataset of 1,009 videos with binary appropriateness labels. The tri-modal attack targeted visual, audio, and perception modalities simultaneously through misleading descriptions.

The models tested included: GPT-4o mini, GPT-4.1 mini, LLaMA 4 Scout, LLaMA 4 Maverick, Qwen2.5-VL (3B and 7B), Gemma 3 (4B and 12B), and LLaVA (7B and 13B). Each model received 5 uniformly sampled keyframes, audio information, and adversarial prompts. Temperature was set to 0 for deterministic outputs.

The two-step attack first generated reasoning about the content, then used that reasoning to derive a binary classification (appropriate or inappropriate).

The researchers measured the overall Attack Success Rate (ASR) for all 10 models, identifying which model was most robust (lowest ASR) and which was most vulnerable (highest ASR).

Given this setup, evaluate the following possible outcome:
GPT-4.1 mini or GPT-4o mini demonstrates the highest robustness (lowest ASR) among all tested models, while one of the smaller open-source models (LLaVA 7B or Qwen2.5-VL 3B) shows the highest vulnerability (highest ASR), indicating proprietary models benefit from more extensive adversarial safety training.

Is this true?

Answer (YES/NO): NO